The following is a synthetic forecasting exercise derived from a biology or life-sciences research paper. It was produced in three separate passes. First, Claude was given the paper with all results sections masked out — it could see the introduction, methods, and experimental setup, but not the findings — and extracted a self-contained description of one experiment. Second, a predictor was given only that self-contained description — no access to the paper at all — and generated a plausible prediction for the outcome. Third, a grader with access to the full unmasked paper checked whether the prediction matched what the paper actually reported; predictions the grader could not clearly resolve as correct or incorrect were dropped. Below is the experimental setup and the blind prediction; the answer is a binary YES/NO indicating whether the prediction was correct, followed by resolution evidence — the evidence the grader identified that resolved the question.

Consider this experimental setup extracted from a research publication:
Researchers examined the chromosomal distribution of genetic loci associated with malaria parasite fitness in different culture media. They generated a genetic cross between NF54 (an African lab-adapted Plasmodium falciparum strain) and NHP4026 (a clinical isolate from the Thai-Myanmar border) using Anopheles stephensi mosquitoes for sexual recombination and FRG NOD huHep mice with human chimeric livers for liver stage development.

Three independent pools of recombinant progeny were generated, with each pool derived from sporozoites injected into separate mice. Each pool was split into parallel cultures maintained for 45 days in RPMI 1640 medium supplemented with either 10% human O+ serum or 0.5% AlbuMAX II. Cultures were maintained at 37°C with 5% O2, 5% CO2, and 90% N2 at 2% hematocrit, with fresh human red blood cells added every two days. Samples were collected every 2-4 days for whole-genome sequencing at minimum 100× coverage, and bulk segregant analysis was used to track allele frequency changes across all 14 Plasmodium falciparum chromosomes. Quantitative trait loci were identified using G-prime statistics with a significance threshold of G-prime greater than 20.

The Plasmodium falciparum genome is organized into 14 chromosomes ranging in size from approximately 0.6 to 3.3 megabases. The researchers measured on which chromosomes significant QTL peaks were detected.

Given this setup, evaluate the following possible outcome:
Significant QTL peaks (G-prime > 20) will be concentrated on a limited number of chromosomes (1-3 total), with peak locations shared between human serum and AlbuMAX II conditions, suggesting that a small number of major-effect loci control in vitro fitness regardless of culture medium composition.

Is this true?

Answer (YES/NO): NO